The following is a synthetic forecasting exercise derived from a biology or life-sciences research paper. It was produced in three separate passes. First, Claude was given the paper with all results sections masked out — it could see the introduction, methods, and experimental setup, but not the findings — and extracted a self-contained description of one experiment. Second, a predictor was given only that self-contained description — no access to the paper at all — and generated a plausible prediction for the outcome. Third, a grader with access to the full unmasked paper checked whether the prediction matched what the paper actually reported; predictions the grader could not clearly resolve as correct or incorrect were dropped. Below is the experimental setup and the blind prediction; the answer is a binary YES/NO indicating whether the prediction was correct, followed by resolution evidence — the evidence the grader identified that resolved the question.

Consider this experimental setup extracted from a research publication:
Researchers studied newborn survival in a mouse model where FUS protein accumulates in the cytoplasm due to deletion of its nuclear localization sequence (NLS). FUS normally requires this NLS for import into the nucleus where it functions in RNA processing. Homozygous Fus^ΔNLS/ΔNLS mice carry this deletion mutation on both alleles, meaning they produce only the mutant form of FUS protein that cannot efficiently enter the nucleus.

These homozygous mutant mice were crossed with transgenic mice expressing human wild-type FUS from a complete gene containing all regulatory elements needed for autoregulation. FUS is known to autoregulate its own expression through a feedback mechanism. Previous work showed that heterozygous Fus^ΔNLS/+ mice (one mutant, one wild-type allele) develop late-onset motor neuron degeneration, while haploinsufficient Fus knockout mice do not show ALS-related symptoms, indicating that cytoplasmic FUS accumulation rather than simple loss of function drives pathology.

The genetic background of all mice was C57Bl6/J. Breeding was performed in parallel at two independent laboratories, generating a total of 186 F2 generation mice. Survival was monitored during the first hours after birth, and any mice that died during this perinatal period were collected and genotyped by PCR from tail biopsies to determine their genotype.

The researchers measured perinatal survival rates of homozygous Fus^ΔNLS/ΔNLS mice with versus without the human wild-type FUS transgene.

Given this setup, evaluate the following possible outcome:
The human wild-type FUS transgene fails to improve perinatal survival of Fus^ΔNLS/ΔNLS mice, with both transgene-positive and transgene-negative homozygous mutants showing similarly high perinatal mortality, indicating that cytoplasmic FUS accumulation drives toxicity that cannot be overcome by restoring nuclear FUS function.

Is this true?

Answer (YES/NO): NO